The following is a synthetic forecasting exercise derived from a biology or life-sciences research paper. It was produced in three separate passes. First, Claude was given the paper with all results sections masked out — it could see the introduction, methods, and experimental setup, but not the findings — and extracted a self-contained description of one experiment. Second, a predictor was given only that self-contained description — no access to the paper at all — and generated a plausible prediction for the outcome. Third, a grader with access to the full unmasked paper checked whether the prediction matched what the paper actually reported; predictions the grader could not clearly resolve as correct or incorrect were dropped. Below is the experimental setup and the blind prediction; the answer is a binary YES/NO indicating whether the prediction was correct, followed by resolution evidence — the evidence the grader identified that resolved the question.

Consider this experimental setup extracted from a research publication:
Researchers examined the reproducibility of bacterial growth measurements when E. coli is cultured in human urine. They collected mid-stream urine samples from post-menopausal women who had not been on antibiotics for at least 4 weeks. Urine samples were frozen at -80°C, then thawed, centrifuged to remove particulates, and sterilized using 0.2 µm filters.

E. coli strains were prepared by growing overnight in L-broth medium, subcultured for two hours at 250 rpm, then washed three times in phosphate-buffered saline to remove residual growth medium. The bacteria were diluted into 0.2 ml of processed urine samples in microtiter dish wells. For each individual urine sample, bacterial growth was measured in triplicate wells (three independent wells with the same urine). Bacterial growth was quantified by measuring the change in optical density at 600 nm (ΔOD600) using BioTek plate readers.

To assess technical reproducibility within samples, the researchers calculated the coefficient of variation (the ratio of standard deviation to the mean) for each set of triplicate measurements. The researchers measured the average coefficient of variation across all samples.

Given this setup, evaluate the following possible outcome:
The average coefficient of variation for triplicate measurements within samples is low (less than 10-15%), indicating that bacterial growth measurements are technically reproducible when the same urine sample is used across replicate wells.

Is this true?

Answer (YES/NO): YES